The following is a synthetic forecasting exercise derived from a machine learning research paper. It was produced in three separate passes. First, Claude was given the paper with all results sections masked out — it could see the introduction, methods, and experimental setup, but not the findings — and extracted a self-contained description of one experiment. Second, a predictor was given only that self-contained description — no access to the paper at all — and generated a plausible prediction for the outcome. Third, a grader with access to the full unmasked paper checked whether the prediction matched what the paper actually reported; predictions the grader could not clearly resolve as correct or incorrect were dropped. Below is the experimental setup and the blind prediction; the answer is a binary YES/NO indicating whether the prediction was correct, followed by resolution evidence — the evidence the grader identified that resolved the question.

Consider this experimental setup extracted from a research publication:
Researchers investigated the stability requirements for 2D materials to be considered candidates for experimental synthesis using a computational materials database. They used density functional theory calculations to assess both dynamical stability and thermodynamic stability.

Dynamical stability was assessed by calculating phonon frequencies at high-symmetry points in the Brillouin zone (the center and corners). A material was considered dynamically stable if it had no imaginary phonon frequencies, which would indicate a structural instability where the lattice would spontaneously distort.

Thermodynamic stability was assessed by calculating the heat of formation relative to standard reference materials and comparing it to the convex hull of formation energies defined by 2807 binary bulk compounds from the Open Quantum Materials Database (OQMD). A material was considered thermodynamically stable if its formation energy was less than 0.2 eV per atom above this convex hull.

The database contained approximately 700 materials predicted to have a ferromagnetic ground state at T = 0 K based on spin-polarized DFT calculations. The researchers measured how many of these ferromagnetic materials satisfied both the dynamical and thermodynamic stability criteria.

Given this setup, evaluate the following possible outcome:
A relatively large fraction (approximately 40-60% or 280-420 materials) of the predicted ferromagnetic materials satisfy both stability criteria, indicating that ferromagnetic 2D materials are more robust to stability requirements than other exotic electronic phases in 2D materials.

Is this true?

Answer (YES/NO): NO